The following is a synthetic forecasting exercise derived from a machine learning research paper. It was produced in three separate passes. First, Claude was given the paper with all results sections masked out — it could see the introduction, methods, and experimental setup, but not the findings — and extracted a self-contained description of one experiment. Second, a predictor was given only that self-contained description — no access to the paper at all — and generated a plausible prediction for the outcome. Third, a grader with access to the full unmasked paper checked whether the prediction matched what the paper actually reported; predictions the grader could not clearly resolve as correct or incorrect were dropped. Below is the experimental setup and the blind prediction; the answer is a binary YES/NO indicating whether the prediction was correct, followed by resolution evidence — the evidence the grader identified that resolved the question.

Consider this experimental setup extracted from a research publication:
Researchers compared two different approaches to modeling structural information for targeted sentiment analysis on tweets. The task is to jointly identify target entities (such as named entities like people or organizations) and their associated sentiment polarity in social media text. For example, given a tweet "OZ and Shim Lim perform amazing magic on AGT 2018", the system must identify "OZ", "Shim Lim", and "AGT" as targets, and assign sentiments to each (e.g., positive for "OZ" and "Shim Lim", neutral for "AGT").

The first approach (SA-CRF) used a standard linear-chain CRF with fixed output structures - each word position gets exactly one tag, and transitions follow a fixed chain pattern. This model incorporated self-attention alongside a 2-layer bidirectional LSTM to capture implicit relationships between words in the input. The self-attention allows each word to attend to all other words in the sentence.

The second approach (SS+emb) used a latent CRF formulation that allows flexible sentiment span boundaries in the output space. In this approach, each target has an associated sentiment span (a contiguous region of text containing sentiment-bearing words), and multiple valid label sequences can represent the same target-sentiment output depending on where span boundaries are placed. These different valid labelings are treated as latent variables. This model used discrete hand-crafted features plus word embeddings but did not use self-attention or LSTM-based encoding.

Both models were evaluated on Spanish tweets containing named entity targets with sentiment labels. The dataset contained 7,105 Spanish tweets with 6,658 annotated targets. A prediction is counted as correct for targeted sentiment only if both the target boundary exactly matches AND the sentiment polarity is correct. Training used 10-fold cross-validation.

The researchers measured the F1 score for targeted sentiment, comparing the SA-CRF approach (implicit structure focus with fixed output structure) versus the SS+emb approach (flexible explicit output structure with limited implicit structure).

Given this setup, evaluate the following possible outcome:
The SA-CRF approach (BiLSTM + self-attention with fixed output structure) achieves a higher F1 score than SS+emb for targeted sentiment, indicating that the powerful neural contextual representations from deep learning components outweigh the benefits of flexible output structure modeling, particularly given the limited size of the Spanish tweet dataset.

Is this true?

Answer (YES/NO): NO